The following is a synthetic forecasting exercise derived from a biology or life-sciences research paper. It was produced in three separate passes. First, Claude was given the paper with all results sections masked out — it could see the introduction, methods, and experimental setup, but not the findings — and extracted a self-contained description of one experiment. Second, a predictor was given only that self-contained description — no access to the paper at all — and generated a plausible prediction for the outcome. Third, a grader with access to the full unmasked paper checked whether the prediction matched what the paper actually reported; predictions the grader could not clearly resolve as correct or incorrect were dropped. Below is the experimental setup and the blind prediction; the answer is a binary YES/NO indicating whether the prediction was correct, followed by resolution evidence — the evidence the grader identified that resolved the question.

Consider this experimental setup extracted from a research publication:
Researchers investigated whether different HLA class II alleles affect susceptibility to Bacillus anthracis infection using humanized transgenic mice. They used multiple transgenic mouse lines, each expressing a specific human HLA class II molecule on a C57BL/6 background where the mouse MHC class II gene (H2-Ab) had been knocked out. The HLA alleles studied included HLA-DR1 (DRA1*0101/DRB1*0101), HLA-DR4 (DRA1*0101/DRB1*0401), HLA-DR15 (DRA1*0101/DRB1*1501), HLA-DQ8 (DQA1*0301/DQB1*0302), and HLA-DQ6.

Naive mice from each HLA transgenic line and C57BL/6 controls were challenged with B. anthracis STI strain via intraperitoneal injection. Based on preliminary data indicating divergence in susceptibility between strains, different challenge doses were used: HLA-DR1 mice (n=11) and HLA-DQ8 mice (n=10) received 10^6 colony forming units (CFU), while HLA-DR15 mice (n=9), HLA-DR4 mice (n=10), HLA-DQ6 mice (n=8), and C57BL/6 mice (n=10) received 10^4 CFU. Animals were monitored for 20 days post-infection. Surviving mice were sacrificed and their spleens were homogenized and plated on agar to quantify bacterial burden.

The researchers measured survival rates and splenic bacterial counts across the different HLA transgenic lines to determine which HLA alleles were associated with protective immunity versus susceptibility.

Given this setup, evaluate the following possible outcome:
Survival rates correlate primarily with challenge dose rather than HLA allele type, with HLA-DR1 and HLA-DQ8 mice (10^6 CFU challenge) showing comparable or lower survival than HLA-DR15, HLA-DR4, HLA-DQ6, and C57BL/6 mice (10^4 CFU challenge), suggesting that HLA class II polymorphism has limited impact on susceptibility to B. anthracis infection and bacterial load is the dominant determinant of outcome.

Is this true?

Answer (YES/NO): NO